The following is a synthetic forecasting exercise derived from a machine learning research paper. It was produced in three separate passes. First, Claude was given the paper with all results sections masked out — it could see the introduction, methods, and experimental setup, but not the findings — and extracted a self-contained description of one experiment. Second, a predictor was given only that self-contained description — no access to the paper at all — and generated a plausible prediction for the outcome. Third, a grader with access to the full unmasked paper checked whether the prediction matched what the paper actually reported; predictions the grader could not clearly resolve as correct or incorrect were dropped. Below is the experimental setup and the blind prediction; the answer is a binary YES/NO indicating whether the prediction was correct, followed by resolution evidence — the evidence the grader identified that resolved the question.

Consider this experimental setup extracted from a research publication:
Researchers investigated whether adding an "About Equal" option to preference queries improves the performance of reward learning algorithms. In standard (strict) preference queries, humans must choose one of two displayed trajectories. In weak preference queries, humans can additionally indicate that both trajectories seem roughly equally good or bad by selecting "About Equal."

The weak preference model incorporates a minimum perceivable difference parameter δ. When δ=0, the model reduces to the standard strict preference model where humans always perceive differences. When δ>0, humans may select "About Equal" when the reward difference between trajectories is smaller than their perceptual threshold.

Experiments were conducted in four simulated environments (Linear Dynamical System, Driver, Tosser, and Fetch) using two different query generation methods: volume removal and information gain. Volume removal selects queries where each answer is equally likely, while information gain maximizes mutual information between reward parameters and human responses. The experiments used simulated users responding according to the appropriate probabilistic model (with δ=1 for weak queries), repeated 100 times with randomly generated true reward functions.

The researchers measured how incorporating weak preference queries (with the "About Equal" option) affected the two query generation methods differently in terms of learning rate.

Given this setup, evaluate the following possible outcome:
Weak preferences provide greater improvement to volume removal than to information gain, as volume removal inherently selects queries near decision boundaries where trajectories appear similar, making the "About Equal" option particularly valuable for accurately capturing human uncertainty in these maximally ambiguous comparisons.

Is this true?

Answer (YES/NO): YES